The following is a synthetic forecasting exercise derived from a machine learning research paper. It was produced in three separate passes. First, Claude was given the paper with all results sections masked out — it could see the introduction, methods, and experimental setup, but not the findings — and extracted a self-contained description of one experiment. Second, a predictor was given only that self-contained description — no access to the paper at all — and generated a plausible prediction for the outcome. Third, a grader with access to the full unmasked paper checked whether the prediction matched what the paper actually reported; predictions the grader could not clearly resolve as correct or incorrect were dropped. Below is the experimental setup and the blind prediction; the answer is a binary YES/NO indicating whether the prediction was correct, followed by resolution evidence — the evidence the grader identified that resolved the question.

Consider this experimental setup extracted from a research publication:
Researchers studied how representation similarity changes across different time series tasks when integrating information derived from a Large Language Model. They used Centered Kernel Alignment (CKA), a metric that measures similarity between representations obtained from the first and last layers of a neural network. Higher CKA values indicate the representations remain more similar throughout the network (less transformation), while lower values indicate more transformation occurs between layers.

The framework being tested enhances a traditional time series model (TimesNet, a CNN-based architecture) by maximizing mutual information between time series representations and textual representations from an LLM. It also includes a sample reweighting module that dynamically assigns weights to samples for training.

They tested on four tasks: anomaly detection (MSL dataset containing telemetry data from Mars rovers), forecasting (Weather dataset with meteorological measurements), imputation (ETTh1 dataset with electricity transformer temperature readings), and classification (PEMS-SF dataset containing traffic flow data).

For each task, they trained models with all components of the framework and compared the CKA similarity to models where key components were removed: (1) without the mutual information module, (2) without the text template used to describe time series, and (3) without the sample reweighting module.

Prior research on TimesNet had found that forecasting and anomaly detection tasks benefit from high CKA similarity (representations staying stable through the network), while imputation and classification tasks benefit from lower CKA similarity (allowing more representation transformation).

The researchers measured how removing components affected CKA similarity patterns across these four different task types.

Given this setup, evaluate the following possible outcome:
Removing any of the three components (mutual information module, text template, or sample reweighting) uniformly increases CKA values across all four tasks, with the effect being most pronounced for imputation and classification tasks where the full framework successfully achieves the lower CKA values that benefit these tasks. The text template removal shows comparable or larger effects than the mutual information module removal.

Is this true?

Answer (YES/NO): NO